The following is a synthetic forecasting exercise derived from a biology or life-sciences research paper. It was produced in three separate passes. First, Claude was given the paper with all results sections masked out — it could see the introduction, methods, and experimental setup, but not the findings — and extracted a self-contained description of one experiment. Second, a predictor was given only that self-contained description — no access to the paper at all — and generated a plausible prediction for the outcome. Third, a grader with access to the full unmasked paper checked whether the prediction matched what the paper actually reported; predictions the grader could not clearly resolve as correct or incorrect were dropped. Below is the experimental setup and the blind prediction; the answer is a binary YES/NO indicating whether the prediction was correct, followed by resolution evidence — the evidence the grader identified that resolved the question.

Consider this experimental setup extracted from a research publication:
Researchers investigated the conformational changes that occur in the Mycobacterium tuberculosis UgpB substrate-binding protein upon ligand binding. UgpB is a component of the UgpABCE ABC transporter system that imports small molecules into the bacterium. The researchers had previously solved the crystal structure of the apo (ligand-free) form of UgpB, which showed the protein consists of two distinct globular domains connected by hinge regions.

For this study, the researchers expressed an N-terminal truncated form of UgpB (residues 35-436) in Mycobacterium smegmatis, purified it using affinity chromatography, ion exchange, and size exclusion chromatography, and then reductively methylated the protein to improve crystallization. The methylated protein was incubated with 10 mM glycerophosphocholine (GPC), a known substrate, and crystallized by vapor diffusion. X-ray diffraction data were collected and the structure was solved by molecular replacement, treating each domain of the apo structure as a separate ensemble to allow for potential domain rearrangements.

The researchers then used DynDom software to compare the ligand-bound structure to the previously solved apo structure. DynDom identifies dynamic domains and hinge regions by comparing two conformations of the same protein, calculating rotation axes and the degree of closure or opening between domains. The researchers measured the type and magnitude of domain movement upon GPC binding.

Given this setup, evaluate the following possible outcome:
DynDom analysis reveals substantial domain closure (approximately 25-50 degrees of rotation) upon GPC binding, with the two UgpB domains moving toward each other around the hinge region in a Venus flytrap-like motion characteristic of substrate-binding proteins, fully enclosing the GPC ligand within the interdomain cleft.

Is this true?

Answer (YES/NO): NO